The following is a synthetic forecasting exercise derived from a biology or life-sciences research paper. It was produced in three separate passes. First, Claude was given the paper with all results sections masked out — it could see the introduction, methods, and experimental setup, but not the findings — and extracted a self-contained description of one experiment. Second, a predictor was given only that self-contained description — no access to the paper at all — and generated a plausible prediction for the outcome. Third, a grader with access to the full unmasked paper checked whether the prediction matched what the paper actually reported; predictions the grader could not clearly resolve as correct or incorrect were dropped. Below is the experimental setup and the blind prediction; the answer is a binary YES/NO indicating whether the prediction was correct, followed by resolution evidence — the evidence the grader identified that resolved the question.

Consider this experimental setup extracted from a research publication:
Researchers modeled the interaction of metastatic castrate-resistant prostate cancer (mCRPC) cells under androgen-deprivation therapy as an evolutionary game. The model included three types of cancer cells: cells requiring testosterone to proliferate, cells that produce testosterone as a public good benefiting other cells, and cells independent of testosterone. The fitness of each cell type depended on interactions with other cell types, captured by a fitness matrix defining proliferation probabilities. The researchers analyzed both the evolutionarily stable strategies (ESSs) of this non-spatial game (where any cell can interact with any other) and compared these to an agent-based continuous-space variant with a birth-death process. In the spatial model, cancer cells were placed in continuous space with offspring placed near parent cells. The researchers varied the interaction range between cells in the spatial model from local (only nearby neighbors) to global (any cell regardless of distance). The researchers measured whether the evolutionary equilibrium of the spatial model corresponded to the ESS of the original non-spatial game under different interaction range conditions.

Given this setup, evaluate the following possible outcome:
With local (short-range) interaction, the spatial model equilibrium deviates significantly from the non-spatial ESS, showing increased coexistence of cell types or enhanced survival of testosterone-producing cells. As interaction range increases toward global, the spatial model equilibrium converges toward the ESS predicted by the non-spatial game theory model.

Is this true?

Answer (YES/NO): NO